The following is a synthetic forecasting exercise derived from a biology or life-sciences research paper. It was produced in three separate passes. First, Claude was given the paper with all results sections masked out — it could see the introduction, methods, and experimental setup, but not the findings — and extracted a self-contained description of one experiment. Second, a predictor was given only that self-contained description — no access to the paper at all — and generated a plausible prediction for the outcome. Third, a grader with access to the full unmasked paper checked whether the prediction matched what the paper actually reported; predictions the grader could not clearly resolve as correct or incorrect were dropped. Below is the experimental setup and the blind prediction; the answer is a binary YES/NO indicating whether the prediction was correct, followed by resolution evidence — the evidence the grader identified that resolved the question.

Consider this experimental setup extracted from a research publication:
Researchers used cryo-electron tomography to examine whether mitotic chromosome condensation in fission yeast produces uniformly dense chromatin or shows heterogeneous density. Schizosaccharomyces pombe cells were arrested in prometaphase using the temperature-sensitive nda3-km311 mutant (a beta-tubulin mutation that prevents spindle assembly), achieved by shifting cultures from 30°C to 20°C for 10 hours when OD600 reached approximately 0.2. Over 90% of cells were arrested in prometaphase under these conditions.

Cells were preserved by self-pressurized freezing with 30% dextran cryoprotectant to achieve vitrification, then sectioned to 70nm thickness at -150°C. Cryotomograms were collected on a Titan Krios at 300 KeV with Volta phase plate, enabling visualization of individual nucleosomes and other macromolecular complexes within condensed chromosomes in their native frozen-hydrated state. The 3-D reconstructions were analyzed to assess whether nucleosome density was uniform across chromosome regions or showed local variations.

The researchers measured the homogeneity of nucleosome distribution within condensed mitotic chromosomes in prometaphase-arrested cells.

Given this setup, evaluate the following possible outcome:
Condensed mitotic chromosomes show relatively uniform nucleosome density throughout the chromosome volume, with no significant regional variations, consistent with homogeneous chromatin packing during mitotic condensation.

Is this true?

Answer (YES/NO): NO